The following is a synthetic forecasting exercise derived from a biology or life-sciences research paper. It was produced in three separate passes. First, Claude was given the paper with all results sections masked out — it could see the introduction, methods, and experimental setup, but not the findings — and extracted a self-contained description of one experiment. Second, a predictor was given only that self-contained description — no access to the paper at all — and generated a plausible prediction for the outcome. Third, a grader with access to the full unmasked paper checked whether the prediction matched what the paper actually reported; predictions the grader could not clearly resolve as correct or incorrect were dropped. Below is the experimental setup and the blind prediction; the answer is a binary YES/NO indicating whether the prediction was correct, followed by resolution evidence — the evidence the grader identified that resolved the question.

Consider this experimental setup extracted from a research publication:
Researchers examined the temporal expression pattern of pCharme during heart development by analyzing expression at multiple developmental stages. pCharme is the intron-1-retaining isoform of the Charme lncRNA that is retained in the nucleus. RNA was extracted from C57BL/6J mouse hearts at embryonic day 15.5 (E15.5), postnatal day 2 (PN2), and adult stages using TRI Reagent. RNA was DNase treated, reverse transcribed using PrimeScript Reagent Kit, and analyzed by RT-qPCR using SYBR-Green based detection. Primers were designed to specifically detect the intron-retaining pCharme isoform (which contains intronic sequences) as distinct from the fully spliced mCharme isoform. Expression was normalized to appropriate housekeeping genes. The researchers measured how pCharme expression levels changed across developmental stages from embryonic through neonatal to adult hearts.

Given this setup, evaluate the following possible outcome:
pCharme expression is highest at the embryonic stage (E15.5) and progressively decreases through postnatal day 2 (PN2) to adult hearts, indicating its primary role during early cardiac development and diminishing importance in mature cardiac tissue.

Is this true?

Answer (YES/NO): YES